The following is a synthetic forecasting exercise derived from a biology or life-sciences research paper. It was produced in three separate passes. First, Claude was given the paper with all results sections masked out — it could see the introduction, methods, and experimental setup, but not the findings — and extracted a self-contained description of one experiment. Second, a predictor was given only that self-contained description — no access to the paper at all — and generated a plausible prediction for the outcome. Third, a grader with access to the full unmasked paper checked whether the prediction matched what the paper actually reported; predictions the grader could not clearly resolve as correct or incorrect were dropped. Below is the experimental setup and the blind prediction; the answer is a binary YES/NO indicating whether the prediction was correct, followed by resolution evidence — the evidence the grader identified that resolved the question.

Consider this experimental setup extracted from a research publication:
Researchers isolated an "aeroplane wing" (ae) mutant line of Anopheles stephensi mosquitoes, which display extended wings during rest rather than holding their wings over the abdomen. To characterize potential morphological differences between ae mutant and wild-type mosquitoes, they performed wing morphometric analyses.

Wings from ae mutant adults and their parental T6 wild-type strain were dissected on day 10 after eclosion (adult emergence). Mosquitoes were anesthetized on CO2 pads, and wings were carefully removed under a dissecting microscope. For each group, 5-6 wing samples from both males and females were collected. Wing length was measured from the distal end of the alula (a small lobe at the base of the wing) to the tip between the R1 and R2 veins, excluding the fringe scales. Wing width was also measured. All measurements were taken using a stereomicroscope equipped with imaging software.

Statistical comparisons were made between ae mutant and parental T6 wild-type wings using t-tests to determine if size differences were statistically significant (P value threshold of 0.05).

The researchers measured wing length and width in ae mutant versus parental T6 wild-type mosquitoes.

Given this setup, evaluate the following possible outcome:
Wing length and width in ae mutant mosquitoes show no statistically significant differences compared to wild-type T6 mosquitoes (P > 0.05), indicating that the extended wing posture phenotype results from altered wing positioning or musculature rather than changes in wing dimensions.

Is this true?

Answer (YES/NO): YES